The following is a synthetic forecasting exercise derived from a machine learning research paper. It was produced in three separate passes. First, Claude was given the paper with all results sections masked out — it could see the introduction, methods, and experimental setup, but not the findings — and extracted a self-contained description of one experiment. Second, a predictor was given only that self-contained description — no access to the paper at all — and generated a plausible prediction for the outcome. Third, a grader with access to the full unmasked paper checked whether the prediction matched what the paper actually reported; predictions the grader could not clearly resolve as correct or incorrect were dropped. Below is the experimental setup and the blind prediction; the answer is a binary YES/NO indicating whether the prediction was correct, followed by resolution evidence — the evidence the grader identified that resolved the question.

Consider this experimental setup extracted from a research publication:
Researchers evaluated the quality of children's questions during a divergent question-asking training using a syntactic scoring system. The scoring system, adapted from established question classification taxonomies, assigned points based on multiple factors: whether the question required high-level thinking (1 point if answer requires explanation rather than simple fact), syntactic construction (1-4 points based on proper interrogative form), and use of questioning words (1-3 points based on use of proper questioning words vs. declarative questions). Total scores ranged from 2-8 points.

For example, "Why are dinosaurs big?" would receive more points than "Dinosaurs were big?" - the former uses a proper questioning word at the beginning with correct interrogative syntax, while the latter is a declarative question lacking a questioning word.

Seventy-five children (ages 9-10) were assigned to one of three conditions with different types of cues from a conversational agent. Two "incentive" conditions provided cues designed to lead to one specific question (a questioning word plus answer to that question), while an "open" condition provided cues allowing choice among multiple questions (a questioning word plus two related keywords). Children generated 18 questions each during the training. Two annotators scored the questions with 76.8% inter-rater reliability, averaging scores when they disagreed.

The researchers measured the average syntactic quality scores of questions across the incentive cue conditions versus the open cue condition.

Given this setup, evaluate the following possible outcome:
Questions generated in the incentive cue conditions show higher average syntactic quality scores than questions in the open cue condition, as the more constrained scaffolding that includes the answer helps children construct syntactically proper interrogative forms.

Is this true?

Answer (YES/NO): NO